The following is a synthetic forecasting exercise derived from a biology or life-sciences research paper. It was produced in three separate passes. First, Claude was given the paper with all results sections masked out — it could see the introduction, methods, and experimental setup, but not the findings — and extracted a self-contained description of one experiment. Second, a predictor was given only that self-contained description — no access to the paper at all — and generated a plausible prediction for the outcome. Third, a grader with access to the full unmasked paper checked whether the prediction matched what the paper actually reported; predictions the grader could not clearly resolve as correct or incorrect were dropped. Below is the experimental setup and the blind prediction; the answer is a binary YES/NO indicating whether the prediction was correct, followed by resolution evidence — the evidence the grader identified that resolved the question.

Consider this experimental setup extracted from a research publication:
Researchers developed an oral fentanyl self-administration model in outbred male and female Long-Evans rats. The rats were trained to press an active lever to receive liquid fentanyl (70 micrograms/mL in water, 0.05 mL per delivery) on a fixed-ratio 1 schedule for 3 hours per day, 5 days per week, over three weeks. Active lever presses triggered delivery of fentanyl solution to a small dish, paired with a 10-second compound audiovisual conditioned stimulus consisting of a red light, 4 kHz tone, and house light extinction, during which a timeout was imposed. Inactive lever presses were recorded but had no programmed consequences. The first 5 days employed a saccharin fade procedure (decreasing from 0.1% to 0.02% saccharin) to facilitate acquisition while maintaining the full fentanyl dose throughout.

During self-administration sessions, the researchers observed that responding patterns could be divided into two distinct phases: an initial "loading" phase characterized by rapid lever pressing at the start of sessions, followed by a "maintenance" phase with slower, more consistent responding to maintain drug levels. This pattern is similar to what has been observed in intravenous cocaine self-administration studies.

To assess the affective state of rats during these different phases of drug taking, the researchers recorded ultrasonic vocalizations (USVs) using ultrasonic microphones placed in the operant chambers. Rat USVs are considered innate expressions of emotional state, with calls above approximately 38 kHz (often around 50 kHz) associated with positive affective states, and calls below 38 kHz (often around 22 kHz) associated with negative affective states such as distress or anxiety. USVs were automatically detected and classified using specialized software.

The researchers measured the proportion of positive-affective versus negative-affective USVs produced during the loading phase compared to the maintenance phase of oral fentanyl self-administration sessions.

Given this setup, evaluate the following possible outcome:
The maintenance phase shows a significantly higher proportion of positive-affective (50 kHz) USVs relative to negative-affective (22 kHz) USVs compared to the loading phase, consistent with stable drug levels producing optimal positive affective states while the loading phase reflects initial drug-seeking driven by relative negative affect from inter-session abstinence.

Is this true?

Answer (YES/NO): NO